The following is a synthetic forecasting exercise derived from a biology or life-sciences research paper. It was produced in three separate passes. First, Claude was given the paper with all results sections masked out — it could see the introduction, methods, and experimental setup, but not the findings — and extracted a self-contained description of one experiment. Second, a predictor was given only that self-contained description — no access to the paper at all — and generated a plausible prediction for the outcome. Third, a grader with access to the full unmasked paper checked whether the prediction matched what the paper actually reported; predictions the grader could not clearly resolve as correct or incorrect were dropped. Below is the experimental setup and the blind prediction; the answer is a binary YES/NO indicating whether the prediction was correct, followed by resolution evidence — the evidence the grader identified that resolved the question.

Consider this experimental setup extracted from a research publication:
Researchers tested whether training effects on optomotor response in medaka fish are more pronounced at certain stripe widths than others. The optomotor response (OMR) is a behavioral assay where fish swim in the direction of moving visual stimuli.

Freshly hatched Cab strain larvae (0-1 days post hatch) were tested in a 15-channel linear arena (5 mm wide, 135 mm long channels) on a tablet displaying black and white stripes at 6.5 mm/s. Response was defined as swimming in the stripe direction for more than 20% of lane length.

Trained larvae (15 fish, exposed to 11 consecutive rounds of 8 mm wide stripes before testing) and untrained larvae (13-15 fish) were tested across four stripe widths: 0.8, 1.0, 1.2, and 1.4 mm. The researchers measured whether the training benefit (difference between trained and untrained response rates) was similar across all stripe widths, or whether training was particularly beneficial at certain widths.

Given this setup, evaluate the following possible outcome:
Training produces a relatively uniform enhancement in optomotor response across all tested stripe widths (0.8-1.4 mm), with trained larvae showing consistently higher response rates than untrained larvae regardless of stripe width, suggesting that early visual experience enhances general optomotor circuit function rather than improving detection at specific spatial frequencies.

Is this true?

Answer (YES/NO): NO